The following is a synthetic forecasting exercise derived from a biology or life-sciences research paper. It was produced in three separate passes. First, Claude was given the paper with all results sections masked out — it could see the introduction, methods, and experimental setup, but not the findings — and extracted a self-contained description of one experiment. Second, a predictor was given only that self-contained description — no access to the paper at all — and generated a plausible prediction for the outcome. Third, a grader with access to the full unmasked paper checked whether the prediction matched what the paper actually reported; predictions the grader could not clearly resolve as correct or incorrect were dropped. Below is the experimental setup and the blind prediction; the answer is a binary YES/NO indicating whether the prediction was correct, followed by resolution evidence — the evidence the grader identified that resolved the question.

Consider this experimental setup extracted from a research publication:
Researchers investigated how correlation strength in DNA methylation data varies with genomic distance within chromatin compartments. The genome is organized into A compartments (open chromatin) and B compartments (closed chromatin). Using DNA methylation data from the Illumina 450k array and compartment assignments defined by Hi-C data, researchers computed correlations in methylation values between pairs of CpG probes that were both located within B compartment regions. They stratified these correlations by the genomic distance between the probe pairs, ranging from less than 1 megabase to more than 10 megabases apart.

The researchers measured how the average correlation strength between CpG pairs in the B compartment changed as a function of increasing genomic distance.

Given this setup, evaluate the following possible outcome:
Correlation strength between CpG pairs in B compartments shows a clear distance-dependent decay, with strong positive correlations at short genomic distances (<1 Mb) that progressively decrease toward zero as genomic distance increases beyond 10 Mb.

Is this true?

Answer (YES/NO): NO